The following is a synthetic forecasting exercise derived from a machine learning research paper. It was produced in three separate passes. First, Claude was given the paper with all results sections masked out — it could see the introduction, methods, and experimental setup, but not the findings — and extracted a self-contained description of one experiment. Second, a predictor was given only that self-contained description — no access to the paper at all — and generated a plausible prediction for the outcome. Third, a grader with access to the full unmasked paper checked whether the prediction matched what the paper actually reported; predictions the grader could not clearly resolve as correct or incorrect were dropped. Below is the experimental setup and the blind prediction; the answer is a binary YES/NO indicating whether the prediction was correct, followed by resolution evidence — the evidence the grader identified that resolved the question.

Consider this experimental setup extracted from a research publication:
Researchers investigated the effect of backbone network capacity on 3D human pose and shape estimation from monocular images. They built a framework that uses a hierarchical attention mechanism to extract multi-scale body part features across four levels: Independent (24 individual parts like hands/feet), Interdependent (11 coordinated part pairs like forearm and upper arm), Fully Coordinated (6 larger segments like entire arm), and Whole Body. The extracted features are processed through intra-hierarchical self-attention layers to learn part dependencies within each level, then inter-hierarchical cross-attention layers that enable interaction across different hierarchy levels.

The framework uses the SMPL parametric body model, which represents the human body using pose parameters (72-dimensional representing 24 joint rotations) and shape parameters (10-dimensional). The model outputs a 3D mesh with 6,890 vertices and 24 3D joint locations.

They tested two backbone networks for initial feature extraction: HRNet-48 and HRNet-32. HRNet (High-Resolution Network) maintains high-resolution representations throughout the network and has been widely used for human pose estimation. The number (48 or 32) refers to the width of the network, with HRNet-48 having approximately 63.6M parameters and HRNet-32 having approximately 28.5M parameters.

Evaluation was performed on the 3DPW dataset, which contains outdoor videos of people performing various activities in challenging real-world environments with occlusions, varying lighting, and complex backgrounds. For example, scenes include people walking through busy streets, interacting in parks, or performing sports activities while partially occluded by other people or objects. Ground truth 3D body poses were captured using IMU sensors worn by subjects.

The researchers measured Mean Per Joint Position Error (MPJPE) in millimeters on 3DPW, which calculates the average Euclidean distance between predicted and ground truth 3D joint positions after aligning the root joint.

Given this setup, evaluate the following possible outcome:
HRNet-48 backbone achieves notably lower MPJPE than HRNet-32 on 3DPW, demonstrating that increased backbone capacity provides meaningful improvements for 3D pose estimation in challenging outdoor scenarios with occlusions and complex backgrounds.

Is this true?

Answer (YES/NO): NO